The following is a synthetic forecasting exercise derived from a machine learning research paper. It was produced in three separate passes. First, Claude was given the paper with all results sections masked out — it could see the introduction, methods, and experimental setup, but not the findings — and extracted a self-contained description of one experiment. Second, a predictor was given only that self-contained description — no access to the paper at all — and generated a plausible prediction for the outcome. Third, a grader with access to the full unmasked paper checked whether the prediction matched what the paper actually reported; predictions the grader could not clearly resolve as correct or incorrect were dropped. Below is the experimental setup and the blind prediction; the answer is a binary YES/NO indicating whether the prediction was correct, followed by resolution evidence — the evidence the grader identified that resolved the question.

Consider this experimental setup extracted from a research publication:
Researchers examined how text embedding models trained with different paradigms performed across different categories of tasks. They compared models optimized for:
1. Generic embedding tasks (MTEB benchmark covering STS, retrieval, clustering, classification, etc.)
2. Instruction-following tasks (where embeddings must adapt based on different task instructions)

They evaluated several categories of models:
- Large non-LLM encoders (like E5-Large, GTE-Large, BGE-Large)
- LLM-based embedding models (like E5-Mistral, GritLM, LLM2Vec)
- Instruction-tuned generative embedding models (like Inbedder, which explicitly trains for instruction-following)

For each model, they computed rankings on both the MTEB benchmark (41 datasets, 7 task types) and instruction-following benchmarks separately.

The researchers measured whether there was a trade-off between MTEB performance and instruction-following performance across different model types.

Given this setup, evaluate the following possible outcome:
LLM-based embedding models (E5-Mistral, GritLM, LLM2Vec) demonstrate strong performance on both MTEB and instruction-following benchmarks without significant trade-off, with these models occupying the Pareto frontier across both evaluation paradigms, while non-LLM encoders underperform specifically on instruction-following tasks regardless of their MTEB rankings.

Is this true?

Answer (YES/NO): NO